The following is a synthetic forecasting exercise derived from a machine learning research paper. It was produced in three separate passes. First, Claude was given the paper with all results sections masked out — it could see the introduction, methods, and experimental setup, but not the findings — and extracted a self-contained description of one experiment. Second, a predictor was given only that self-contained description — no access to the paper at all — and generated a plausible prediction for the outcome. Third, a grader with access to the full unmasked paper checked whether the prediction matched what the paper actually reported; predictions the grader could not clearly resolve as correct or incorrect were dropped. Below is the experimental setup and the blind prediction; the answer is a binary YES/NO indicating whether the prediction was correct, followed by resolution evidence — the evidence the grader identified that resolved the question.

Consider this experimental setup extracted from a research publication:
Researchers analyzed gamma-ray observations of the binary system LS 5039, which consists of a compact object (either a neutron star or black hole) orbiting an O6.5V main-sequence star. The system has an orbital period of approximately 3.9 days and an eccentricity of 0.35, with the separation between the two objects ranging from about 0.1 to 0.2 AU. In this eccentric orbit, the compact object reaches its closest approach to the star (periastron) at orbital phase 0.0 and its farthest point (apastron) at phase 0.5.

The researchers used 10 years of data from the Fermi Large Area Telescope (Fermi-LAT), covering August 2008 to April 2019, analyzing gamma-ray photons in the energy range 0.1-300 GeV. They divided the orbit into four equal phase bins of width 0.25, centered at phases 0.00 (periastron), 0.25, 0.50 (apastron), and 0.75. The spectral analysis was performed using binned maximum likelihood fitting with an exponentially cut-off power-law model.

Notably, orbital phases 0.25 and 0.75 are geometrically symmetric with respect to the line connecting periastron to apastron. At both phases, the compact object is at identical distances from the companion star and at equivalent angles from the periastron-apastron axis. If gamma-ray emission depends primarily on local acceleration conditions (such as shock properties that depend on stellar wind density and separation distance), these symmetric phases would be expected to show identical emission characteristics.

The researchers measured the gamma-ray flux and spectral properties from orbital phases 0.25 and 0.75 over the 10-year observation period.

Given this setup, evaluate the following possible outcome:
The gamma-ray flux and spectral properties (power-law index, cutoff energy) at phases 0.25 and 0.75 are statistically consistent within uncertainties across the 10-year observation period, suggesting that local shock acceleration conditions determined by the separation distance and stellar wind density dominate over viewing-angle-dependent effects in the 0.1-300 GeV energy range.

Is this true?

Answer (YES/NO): NO